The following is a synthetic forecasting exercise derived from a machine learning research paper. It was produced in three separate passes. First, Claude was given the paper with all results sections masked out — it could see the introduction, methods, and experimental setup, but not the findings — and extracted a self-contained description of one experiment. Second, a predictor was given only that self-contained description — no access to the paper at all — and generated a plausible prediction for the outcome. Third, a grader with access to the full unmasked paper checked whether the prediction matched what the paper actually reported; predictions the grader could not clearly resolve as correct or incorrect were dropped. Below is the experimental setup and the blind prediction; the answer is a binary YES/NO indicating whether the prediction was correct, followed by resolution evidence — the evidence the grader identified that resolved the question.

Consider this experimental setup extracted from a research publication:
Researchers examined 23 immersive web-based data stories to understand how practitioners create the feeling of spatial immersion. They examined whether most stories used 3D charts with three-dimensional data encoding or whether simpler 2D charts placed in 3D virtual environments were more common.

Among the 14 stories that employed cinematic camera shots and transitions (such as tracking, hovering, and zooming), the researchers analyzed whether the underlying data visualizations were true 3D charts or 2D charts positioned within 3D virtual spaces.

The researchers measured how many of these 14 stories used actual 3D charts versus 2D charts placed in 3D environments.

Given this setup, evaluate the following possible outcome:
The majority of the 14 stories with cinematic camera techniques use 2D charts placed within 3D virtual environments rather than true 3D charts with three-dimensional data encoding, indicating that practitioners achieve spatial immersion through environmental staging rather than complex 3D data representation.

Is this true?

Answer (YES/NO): YES